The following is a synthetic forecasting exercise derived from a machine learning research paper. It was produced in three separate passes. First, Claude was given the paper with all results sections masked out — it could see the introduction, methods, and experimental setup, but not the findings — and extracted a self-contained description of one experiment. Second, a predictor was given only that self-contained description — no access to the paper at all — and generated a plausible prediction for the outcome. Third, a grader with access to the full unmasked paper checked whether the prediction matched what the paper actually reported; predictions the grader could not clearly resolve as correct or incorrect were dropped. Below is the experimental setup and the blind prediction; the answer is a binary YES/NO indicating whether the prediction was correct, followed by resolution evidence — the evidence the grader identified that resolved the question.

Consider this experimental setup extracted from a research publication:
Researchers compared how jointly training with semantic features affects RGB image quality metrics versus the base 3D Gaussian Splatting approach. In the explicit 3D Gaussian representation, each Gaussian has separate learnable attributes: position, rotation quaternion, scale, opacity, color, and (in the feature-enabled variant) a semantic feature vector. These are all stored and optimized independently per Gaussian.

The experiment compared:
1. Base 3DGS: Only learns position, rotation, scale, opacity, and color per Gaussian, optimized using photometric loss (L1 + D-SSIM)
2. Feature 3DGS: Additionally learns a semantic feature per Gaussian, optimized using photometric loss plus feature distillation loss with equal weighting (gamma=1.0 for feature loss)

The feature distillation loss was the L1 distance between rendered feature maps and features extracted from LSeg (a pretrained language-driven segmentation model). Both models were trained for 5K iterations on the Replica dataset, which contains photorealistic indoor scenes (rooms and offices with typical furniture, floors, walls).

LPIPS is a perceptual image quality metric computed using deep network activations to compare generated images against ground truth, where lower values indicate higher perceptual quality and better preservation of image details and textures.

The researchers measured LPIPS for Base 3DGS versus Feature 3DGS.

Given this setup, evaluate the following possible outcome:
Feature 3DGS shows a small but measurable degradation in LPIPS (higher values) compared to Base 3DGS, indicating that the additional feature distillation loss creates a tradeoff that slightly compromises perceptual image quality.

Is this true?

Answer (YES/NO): NO